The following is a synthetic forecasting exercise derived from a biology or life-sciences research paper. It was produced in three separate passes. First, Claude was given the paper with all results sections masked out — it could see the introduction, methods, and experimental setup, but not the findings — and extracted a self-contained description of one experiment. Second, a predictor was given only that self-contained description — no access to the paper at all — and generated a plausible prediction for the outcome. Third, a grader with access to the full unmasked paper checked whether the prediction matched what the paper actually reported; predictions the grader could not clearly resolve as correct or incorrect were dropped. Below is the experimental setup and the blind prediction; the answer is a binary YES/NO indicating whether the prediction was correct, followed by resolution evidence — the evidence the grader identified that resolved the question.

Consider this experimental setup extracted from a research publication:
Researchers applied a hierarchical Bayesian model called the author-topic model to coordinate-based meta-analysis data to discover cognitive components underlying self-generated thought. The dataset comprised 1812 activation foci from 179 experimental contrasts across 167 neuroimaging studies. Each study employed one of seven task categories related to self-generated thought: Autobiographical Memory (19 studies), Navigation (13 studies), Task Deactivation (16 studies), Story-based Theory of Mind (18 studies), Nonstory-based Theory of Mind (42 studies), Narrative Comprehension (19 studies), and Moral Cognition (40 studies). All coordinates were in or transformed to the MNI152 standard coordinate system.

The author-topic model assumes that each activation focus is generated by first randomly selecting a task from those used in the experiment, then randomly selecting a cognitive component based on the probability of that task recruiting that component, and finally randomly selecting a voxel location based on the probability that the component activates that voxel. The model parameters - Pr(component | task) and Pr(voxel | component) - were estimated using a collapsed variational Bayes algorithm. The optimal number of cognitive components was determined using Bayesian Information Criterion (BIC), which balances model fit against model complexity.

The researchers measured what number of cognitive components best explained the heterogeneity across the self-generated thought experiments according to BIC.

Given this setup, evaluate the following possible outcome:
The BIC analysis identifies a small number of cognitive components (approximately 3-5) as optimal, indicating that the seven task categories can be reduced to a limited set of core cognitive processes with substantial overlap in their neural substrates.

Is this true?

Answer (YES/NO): NO